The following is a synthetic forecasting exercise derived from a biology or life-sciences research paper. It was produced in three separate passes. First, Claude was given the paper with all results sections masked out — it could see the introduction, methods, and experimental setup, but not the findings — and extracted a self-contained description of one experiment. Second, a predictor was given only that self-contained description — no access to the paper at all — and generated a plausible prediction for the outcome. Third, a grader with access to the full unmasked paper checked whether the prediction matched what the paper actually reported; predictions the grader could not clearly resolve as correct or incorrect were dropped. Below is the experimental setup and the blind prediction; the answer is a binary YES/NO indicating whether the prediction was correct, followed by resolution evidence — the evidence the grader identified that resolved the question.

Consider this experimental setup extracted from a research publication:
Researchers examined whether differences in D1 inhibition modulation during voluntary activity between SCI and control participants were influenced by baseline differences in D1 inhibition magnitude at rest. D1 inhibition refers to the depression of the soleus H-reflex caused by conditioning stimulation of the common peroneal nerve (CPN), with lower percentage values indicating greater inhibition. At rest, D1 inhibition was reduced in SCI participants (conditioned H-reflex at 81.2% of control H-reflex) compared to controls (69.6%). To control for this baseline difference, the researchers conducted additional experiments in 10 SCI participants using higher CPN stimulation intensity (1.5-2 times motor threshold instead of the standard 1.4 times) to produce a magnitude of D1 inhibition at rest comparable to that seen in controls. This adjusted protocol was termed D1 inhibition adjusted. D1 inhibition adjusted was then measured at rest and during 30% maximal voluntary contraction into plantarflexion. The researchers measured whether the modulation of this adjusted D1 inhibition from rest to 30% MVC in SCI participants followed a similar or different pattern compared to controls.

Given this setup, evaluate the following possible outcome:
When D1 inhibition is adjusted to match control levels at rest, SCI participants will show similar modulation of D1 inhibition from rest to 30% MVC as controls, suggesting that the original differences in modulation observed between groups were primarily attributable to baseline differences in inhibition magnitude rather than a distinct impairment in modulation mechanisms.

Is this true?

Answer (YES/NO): NO